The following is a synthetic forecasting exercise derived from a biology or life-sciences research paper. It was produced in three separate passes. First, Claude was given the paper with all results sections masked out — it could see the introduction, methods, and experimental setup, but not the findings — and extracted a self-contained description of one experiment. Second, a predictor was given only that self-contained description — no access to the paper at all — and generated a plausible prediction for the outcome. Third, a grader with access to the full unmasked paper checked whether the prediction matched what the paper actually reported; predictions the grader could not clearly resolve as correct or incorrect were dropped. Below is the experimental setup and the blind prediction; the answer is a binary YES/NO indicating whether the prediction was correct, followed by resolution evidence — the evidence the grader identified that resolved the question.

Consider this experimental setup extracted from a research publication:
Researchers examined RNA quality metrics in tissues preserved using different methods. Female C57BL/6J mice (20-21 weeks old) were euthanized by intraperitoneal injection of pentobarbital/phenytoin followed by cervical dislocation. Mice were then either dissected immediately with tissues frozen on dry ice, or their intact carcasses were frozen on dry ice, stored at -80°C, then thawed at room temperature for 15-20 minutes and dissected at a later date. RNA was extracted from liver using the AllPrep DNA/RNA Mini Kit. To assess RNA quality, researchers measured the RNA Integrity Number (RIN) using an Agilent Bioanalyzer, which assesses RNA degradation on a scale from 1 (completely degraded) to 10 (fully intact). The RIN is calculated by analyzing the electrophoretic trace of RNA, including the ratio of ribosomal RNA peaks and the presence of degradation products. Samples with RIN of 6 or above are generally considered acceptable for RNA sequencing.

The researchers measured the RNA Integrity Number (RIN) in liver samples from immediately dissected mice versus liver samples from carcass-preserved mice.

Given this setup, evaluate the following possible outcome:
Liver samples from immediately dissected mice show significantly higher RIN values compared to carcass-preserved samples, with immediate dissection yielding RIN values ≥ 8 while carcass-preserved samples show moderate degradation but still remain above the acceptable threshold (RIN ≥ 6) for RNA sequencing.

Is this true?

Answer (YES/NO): NO